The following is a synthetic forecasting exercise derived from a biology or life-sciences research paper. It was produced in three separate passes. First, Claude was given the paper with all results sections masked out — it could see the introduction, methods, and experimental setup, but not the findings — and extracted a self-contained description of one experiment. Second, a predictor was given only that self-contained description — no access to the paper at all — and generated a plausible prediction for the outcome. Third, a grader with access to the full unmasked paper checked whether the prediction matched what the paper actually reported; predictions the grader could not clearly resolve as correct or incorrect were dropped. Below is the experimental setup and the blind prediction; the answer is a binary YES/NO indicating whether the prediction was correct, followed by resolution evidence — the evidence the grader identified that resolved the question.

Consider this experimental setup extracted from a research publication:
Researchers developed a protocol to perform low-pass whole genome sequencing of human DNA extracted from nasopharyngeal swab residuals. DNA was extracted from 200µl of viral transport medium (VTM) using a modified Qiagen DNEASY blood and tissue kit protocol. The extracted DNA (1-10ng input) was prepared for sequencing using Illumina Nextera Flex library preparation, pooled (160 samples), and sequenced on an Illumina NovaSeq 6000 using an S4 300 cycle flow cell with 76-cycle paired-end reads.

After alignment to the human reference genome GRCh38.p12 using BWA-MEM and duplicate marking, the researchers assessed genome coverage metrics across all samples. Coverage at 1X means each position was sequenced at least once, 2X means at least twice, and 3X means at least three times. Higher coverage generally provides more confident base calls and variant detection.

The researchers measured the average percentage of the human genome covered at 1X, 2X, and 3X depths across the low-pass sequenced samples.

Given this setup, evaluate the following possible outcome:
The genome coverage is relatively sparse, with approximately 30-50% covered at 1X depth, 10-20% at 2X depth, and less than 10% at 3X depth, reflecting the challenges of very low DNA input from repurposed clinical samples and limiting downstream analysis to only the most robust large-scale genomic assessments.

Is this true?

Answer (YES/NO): NO